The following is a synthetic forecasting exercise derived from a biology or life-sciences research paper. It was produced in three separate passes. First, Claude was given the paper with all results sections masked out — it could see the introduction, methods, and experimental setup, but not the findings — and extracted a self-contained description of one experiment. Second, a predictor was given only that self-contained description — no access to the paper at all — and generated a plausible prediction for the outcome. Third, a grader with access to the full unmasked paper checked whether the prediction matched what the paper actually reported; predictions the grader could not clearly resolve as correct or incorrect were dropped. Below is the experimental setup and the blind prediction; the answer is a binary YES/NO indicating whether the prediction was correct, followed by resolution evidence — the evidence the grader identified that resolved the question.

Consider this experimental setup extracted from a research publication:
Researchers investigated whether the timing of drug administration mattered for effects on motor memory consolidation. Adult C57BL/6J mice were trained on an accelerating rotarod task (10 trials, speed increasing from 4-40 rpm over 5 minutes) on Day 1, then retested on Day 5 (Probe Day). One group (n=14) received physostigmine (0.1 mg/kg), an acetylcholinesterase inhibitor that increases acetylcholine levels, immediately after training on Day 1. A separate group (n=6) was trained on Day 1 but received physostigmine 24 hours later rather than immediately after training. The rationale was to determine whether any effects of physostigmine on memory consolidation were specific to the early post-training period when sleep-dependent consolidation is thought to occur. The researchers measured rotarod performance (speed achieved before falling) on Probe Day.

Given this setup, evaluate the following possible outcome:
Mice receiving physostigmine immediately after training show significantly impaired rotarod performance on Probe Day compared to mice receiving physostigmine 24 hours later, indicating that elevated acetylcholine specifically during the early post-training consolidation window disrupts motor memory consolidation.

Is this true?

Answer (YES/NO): YES